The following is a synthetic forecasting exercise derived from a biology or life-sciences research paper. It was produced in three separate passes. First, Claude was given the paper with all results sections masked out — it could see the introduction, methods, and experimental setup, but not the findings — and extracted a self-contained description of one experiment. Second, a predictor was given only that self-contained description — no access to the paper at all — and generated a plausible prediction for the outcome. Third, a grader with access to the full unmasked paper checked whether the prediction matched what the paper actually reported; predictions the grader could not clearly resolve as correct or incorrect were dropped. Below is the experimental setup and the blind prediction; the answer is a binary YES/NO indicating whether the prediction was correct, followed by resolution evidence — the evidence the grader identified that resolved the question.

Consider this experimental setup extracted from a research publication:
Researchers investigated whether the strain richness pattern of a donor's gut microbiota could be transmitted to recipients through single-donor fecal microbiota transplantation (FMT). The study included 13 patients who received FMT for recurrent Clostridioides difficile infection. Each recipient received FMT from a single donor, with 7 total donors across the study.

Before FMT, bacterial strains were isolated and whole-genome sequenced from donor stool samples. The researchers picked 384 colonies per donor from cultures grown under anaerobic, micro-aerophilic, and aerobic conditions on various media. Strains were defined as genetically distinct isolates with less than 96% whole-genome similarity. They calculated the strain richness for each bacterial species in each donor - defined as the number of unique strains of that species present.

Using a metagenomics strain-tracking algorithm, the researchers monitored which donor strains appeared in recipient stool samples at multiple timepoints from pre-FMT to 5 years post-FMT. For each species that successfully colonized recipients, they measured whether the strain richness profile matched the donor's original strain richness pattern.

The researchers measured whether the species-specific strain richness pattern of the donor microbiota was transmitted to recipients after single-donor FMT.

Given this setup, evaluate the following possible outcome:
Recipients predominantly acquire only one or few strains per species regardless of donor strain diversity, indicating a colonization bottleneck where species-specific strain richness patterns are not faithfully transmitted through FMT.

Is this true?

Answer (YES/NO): NO